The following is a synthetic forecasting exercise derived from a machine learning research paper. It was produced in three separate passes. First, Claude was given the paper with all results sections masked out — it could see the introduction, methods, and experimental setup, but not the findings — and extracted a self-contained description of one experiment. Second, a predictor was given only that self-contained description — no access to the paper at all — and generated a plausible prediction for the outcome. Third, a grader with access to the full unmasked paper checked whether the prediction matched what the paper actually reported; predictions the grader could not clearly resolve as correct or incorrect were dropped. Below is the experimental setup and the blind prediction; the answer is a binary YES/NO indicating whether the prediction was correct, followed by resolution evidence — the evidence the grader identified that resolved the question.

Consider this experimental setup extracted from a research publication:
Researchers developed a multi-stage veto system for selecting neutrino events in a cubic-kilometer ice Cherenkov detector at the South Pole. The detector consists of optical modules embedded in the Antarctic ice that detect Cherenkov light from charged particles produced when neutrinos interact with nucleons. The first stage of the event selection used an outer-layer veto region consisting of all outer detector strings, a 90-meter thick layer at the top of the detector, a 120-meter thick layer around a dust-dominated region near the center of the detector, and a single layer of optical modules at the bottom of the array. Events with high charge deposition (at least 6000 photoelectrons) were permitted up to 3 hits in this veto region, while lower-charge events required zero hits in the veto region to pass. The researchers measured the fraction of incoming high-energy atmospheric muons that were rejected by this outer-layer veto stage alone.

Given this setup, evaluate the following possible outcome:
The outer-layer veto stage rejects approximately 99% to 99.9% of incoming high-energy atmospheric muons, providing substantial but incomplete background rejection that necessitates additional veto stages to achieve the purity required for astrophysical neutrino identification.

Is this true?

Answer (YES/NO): NO